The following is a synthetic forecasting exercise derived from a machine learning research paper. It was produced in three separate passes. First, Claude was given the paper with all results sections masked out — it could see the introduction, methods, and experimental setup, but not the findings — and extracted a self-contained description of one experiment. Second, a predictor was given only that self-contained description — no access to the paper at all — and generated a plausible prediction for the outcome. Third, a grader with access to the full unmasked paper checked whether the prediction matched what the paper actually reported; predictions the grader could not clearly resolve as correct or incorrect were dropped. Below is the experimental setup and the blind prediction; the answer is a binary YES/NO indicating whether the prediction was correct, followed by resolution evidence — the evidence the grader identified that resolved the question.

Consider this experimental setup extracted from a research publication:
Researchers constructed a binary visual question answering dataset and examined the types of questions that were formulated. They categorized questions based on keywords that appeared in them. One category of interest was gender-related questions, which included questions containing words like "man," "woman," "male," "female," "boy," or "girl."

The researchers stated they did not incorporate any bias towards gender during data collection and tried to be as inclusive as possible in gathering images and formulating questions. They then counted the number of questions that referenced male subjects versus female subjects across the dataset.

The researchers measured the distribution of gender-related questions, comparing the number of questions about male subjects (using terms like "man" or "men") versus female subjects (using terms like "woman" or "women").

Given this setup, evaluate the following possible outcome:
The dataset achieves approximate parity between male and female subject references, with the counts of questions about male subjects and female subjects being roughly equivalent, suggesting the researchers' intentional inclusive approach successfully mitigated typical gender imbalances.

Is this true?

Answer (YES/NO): NO